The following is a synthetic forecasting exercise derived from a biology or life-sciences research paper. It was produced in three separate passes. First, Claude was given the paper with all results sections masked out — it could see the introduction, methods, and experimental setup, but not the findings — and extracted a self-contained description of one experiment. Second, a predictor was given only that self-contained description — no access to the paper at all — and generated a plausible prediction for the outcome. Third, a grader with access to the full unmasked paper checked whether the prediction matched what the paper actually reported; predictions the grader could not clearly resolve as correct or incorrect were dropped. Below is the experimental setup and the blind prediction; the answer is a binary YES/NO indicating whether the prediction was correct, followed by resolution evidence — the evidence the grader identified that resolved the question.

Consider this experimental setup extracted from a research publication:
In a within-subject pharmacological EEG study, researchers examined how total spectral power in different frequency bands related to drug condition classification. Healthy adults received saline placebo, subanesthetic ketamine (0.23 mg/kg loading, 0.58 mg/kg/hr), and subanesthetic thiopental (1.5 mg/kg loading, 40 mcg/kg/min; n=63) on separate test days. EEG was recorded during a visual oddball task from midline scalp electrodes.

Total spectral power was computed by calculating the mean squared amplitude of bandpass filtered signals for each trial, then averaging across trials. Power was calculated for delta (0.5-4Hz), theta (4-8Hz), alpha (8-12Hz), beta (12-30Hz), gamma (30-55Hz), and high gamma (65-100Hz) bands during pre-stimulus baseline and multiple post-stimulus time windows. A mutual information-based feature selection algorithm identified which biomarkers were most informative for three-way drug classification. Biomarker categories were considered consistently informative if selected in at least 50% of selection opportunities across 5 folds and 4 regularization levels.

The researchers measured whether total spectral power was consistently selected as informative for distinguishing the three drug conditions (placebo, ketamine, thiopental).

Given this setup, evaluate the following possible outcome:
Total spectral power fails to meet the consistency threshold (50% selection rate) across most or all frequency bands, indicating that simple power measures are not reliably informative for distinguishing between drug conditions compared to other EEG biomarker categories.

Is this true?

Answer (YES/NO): NO